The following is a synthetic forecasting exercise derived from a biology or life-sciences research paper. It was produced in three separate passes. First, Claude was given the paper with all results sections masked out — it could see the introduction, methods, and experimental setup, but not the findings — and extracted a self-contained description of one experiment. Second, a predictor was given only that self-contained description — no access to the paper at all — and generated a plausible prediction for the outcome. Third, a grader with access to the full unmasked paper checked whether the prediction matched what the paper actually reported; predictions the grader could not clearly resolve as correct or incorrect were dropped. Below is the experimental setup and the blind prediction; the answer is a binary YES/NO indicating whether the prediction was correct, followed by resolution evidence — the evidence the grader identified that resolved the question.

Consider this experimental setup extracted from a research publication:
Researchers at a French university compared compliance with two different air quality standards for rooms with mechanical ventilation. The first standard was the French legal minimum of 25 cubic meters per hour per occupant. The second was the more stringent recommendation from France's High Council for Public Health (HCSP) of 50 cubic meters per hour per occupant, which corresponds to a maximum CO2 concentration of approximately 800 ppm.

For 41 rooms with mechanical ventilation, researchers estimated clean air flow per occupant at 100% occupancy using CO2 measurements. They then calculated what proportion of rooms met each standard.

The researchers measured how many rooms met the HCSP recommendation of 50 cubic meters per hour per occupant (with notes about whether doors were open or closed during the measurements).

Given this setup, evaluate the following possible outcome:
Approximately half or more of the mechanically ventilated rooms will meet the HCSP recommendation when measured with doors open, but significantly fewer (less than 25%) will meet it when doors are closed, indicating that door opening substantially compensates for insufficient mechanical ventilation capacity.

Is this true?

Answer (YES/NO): NO